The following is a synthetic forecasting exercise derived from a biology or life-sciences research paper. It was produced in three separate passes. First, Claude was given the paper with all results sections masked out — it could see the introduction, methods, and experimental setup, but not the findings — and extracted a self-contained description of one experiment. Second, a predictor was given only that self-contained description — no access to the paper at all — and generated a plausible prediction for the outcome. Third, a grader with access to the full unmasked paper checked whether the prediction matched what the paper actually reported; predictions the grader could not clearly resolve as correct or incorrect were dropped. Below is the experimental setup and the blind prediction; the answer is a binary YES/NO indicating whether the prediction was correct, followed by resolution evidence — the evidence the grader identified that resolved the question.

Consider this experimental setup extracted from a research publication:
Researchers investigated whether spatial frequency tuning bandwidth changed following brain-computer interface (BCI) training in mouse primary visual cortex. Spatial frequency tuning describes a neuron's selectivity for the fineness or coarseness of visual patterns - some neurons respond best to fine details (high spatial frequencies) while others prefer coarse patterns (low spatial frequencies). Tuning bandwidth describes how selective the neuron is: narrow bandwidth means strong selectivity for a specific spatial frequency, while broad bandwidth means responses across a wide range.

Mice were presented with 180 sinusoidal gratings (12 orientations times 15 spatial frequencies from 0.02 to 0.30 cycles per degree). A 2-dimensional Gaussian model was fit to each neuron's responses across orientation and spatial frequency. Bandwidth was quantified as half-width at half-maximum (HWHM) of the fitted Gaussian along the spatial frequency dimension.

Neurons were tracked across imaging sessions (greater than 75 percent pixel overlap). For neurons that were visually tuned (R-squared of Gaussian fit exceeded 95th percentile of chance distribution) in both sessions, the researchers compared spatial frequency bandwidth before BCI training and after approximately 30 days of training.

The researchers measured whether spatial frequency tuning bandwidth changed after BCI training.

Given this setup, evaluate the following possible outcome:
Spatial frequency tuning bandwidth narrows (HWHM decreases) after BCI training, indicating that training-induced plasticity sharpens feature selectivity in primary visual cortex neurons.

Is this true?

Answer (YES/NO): NO